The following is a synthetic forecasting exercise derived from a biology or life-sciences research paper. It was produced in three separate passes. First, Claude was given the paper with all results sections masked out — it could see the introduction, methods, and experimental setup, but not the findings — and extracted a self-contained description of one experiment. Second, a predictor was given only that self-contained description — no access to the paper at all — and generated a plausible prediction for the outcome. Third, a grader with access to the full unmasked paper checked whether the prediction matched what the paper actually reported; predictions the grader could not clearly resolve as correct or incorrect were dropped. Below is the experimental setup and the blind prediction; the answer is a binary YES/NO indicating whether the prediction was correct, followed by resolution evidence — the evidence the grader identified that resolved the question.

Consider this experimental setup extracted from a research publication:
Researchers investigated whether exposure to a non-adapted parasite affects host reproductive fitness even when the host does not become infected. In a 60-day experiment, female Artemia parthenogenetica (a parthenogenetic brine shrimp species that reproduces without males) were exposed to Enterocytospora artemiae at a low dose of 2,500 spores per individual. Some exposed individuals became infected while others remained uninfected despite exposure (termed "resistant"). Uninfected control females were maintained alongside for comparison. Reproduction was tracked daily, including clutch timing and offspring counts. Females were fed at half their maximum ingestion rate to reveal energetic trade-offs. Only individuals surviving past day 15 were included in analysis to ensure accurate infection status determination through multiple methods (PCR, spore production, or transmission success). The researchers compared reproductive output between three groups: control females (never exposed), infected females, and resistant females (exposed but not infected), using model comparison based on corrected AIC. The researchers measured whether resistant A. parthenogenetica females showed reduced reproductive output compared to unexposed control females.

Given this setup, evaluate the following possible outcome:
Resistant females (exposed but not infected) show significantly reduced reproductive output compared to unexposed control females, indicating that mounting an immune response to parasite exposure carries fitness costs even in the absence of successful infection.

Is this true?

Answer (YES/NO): NO